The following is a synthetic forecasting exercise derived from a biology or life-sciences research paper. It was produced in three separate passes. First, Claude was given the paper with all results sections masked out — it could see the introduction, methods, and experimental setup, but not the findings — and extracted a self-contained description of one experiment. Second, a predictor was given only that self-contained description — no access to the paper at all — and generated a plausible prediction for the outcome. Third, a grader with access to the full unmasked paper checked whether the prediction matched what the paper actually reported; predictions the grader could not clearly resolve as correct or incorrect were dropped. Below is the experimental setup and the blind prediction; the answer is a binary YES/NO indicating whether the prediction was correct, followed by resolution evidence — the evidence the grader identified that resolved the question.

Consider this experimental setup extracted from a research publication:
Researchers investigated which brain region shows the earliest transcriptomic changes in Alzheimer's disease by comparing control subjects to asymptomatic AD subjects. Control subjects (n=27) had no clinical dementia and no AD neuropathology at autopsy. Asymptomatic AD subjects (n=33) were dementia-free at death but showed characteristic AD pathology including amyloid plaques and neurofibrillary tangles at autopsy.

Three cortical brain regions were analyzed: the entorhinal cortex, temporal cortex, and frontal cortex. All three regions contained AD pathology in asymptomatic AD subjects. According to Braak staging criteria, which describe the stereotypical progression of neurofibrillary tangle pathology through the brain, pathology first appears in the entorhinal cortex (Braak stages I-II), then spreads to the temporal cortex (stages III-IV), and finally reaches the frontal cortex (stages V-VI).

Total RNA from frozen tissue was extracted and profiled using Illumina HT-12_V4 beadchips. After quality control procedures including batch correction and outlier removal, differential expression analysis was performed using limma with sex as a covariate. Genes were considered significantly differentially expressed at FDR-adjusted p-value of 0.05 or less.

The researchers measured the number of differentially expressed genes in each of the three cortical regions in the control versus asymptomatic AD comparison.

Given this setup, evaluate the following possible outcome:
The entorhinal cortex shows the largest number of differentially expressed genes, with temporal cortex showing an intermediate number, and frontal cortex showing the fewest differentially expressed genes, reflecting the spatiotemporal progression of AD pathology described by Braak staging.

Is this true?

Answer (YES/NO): NO